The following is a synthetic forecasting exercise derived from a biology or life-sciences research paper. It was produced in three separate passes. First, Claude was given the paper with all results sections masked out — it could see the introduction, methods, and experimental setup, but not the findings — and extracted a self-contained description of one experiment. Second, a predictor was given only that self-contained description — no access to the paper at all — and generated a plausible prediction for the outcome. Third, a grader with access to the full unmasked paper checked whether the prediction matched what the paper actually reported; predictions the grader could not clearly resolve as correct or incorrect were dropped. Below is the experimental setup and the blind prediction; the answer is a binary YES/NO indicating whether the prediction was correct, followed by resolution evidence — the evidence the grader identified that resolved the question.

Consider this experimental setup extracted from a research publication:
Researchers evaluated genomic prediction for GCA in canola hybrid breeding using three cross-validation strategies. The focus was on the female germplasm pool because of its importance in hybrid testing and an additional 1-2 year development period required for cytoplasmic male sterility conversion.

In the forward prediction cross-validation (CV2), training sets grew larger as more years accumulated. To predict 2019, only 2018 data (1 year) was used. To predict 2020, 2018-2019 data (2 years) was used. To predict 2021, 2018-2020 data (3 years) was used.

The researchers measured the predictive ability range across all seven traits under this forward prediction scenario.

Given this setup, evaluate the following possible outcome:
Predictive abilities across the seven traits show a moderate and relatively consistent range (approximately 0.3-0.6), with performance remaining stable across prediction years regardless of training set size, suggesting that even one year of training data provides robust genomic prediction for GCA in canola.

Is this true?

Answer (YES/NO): NO